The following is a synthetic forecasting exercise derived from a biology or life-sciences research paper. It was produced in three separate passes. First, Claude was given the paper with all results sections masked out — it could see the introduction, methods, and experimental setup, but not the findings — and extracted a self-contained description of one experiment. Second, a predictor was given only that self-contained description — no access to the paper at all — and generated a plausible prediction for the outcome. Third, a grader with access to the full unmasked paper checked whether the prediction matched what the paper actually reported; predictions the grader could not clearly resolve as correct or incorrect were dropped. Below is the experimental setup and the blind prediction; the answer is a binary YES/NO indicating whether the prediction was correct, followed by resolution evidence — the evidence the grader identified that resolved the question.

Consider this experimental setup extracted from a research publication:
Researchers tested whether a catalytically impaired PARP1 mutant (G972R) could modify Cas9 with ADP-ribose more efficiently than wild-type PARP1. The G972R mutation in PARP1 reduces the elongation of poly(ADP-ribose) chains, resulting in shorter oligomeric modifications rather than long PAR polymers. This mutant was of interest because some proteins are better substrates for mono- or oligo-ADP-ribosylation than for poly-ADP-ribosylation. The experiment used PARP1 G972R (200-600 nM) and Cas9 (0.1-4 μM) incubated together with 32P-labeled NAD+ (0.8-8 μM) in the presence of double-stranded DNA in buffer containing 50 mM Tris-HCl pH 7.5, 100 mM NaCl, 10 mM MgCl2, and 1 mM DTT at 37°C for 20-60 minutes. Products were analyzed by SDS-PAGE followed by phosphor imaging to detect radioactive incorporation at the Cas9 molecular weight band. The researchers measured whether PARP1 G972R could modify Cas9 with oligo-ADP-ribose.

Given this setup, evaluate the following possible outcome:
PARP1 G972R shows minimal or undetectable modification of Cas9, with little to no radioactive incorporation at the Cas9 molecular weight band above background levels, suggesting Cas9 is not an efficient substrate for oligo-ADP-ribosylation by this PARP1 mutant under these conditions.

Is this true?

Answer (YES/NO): YES